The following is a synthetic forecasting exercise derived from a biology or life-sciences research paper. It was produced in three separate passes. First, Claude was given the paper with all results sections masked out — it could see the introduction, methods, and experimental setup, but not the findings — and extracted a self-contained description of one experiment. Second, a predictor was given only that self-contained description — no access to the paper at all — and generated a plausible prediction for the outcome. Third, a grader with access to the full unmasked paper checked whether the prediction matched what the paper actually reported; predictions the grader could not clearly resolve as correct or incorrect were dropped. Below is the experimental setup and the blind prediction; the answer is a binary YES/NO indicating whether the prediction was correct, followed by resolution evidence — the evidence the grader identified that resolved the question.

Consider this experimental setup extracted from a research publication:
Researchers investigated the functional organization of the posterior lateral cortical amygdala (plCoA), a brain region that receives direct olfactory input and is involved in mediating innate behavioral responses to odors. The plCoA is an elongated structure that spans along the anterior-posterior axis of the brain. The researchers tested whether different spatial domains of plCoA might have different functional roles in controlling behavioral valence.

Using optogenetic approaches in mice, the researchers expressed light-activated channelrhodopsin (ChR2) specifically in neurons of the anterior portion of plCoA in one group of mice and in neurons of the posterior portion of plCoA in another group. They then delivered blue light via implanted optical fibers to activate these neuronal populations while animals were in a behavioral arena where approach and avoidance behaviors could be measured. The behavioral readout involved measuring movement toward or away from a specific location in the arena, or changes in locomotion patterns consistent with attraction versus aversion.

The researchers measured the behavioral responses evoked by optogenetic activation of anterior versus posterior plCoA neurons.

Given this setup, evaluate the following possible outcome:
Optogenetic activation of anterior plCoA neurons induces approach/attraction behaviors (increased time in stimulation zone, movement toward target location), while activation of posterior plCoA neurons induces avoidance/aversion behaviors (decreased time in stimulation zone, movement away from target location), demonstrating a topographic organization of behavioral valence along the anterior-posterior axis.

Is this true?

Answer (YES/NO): NO